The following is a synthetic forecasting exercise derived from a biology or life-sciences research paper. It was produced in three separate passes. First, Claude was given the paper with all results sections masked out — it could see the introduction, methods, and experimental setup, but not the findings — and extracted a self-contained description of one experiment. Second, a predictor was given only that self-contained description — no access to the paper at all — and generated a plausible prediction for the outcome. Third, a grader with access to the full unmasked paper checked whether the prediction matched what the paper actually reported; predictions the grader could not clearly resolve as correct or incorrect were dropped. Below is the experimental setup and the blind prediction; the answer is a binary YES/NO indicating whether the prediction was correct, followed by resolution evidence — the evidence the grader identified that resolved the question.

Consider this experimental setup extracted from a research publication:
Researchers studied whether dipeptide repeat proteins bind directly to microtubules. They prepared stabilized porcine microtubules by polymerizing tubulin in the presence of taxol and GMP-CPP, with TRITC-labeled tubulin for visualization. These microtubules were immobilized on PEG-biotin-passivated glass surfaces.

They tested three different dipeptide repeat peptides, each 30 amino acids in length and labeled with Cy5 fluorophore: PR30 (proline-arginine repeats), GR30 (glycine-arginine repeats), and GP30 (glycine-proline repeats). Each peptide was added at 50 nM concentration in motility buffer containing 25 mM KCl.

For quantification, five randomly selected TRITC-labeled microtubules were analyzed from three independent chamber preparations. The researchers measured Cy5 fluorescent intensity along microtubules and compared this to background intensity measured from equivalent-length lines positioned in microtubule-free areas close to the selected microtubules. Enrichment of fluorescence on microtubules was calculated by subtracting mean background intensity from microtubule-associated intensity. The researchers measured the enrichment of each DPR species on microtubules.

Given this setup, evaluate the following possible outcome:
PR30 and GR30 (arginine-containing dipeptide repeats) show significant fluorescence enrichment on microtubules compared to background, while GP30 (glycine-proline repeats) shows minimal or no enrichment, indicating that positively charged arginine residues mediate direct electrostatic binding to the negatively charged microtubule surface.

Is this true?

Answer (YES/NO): YES